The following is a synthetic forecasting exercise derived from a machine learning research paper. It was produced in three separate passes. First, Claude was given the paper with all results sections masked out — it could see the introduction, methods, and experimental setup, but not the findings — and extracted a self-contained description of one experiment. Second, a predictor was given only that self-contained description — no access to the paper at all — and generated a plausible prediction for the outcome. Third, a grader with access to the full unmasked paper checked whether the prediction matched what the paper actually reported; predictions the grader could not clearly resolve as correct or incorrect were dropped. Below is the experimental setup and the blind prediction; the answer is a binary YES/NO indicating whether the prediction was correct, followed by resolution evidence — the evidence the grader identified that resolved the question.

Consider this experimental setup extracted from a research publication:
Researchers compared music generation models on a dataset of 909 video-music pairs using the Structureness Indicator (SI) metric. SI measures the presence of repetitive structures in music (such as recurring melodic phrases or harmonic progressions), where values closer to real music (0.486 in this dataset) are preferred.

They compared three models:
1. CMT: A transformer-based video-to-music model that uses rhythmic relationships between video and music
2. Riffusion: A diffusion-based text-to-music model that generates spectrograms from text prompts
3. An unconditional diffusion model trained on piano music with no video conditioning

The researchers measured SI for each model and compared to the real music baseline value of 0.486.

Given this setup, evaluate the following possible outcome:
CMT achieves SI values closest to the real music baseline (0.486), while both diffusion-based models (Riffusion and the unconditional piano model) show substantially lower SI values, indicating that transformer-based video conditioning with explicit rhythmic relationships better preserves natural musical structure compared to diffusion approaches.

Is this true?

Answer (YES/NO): NO